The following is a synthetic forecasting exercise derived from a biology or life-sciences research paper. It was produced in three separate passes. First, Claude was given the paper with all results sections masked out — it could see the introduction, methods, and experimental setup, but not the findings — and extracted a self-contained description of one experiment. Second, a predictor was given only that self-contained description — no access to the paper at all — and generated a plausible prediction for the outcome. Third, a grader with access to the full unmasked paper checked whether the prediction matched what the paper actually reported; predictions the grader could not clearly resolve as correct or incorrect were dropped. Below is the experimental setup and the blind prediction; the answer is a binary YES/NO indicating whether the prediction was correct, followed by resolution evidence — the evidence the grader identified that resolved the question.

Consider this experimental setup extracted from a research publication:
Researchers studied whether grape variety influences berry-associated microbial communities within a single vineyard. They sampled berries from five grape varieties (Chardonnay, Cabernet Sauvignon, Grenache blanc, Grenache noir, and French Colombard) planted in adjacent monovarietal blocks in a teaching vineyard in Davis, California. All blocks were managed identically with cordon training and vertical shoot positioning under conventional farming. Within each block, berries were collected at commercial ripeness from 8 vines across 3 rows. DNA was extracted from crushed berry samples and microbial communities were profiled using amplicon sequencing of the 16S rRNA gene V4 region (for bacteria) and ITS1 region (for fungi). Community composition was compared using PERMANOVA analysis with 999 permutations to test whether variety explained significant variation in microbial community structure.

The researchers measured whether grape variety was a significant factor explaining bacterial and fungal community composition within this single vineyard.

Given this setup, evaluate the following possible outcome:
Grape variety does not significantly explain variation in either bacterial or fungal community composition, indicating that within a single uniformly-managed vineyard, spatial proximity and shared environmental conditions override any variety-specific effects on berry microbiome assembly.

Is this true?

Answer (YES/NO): NO